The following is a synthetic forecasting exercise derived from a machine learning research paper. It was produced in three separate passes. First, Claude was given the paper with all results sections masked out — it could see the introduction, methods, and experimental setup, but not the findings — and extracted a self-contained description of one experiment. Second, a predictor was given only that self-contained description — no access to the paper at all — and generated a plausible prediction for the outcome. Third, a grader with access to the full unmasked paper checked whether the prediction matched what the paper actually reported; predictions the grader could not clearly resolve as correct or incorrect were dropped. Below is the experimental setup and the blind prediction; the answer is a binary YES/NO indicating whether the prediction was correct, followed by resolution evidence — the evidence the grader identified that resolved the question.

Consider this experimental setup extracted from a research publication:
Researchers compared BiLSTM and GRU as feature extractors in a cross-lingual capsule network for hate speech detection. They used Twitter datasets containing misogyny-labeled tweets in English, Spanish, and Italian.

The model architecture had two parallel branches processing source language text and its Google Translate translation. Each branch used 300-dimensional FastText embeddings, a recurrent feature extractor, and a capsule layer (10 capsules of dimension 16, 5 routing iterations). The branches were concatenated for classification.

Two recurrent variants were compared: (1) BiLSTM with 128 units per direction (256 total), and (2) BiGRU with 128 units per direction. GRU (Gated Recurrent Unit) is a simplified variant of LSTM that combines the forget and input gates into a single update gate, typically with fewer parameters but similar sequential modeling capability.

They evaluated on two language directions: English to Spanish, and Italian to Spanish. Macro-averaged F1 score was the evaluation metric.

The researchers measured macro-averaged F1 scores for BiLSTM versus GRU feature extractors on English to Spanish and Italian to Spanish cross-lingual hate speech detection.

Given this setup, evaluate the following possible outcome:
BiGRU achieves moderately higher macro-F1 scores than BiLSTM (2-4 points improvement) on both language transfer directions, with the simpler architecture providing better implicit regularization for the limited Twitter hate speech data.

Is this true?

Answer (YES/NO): NO